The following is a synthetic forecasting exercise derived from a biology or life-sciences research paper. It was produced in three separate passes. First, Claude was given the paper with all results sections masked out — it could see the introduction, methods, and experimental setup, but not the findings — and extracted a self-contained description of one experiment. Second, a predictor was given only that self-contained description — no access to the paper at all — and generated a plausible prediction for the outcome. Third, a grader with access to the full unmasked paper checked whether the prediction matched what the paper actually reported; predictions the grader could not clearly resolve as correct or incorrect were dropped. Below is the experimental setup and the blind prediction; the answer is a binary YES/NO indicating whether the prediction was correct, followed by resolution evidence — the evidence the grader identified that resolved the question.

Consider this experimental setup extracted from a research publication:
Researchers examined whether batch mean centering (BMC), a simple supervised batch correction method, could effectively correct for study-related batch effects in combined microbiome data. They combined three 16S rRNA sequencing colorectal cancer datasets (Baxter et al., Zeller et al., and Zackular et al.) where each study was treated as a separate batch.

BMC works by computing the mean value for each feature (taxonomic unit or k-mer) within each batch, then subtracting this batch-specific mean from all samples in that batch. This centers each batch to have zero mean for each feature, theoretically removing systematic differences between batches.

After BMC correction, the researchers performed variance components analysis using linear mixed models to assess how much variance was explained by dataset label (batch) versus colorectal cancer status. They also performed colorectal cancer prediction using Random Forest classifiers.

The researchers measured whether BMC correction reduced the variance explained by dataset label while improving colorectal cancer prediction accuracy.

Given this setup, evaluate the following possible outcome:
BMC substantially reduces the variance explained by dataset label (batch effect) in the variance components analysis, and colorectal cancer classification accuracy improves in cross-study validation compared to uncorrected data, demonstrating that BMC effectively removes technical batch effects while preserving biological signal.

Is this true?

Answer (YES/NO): NO